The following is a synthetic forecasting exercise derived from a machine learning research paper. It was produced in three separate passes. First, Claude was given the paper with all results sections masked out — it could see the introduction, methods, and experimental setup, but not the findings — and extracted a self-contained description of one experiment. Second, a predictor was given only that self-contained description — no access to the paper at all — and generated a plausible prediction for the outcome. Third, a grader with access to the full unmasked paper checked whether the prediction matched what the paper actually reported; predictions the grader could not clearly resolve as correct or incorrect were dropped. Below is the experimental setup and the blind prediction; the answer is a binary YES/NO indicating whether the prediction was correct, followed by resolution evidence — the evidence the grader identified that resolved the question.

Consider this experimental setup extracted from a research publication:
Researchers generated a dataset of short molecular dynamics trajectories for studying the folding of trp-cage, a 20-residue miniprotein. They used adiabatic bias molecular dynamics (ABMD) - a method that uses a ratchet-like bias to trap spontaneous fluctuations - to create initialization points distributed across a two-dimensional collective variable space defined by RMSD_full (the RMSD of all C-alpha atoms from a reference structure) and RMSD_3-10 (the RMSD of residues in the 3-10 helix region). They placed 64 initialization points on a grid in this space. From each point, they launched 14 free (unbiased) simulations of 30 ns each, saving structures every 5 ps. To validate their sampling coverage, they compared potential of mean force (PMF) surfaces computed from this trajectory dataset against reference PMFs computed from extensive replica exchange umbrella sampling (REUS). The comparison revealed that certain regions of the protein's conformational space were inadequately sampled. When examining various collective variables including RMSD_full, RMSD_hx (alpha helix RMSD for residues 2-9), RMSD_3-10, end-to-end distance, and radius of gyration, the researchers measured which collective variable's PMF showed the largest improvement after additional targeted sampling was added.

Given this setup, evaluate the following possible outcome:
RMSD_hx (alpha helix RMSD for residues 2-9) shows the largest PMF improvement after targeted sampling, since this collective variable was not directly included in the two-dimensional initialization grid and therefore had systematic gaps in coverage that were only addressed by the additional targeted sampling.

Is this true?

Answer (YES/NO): YES